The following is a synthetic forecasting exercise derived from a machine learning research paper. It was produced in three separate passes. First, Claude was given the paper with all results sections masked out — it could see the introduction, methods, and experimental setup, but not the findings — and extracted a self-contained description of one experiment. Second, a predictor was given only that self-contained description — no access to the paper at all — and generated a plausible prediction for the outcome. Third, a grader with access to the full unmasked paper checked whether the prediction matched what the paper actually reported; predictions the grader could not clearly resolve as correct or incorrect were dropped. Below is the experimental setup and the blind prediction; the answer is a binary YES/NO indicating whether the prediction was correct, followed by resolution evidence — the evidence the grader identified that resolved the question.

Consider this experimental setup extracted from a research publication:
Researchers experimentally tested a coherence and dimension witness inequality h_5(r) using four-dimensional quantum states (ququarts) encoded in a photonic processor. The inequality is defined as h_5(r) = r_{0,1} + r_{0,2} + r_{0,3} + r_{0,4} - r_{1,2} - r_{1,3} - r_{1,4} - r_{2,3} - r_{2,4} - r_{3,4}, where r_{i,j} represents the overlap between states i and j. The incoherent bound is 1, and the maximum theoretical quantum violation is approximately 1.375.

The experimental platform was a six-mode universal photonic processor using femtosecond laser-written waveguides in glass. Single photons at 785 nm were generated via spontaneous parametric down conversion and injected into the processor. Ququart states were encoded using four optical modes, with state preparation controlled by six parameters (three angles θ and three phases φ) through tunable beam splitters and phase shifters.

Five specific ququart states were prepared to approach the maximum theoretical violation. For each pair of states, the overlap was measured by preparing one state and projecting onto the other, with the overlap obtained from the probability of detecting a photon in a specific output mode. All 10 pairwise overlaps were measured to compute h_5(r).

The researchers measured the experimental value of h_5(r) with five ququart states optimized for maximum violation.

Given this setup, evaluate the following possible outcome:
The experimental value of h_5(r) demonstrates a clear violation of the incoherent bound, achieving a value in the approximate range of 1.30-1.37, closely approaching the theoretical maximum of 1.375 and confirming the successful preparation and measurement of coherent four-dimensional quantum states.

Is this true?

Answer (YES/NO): NO